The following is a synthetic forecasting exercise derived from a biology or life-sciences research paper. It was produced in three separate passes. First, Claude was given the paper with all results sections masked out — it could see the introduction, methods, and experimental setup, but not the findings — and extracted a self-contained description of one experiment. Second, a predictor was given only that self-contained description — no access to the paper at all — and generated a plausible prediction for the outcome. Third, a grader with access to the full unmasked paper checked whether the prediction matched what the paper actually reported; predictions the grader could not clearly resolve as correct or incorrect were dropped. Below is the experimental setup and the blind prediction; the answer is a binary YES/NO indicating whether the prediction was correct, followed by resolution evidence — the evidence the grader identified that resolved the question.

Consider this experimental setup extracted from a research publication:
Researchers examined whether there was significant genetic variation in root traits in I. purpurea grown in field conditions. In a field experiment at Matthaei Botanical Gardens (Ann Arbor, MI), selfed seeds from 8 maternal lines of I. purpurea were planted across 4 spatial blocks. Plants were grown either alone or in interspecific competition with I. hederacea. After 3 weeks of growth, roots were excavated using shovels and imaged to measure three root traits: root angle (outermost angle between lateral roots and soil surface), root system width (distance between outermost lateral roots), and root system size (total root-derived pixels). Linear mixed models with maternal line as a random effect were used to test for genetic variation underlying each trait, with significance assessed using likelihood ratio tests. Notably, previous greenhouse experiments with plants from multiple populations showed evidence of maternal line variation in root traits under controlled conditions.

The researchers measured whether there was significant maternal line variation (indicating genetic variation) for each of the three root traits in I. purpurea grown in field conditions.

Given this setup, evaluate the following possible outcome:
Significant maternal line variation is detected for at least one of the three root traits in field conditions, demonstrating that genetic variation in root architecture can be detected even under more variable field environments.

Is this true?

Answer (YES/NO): YES